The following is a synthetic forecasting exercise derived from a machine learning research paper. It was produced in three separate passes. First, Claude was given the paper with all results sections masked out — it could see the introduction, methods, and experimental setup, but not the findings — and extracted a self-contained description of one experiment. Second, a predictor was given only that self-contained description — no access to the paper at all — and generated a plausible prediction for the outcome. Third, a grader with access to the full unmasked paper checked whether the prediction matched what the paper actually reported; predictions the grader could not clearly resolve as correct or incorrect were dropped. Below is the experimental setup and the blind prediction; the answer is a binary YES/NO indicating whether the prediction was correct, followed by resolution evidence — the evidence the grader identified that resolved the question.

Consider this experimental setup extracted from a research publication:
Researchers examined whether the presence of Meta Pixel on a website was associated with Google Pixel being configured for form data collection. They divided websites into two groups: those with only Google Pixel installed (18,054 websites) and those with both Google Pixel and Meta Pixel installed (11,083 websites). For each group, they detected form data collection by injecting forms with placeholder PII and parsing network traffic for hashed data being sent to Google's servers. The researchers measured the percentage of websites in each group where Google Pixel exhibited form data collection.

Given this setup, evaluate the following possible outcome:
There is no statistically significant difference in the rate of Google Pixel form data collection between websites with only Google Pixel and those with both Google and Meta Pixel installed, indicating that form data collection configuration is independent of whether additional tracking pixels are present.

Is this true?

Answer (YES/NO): NO